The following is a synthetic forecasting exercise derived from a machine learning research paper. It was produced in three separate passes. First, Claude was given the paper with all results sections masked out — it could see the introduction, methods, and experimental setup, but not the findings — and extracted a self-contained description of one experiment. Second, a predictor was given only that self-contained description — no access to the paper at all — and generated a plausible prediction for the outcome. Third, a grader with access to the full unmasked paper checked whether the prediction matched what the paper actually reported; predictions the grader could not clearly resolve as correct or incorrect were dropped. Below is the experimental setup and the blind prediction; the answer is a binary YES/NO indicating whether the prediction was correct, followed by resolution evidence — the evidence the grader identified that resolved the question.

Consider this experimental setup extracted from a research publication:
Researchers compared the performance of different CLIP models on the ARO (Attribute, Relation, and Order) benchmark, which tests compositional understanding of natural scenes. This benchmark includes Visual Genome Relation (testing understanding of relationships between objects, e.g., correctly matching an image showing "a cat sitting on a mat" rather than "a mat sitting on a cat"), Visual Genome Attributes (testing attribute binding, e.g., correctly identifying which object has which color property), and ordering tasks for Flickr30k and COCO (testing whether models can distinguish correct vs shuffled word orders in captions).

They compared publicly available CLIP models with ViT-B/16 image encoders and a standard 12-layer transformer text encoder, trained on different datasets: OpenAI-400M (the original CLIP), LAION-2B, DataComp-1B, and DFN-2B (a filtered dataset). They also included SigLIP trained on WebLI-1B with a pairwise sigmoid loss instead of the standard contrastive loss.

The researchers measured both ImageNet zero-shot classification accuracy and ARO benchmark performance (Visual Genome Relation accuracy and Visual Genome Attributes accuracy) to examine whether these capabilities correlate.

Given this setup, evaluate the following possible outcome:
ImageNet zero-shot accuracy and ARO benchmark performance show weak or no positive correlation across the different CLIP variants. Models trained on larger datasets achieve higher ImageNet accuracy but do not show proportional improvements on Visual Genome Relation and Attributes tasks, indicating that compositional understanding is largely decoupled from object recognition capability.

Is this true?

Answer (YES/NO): YES